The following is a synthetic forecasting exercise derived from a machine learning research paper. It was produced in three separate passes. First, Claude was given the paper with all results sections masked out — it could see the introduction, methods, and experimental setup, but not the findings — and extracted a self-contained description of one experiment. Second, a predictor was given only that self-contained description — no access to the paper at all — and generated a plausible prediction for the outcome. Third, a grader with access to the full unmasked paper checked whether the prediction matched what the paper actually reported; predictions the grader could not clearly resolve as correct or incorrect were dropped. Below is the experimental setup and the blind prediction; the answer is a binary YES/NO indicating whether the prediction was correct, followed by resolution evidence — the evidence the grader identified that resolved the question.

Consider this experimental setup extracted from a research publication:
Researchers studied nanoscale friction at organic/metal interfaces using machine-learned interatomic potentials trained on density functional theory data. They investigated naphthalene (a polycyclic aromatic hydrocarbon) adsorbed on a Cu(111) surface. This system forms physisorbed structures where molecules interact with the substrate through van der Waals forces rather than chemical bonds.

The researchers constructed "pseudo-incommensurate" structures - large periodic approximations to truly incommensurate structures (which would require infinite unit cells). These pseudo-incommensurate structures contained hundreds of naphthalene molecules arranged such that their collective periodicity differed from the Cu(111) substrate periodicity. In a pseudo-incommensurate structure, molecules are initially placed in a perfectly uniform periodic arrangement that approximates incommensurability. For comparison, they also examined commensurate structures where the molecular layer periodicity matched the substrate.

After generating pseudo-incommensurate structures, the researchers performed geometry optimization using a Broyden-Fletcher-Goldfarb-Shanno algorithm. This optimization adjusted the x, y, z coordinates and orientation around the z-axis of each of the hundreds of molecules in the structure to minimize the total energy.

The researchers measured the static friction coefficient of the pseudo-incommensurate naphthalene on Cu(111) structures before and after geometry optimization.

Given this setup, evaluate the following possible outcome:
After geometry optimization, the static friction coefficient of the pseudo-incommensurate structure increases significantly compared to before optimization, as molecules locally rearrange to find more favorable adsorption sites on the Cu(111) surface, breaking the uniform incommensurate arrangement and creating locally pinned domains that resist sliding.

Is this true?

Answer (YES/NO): YES